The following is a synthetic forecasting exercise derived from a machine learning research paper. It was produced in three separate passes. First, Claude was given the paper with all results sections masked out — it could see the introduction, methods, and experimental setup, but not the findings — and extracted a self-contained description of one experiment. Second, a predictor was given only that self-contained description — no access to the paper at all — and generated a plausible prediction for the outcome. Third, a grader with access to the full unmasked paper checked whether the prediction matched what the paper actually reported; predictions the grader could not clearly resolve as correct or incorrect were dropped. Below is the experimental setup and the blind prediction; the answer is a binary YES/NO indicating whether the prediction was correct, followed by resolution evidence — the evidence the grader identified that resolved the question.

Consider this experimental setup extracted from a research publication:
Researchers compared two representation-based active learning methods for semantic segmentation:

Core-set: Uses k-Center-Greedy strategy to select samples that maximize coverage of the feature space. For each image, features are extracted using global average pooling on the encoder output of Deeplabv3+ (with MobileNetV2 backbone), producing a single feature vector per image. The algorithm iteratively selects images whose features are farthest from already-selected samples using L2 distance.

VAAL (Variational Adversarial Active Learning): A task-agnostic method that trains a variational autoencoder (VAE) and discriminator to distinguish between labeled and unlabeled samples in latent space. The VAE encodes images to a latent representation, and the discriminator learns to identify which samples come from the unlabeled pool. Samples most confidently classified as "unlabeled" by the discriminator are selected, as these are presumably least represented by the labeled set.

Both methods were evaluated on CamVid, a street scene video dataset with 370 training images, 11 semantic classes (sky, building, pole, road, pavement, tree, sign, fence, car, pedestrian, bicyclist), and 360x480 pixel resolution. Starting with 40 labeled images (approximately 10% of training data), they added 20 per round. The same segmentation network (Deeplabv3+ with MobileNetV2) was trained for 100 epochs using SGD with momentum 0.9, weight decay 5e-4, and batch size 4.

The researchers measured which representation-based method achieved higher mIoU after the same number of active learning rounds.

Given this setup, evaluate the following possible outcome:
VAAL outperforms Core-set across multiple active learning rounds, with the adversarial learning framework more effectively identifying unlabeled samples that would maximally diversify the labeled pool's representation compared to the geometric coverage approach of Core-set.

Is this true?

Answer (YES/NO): YES